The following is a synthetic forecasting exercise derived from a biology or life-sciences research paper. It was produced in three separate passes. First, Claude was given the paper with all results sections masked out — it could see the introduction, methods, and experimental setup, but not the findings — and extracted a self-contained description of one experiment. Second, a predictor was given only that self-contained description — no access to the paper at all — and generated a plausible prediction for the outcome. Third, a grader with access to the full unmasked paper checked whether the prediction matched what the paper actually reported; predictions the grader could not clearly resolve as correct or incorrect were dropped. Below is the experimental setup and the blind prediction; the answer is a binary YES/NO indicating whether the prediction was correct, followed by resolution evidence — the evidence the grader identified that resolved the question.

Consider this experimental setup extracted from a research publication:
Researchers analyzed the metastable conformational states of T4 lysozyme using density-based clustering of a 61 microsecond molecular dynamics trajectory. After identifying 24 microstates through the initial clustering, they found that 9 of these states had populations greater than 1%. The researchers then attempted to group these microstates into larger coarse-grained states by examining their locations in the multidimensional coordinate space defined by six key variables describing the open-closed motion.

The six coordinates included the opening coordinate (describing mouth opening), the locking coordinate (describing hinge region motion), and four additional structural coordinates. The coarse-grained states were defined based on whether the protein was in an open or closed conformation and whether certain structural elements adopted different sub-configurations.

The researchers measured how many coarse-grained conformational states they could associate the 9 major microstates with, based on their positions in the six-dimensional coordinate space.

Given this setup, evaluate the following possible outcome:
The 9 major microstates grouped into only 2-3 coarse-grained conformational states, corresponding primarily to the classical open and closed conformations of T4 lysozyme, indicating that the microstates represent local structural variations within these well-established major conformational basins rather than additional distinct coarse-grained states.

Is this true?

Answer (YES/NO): NO